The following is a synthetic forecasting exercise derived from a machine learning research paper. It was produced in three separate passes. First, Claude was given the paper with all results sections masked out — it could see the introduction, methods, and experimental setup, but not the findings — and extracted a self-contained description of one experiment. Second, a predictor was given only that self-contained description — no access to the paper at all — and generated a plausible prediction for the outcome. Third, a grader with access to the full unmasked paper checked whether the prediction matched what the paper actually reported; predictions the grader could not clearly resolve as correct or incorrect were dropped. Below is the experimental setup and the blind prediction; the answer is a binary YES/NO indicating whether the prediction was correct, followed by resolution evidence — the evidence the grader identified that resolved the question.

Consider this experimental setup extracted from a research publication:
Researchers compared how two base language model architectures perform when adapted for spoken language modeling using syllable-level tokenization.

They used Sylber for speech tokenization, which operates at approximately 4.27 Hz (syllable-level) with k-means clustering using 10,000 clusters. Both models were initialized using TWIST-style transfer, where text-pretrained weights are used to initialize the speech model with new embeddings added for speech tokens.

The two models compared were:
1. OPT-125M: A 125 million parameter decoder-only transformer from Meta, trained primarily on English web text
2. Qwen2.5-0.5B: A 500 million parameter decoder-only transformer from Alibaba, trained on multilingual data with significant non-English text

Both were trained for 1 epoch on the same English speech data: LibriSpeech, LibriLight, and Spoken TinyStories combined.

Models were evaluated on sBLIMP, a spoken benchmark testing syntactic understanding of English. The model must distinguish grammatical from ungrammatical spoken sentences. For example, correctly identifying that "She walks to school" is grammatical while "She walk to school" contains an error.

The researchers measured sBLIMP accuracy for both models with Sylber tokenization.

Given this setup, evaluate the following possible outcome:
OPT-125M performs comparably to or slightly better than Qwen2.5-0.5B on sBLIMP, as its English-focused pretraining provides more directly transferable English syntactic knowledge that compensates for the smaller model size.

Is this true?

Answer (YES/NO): NO